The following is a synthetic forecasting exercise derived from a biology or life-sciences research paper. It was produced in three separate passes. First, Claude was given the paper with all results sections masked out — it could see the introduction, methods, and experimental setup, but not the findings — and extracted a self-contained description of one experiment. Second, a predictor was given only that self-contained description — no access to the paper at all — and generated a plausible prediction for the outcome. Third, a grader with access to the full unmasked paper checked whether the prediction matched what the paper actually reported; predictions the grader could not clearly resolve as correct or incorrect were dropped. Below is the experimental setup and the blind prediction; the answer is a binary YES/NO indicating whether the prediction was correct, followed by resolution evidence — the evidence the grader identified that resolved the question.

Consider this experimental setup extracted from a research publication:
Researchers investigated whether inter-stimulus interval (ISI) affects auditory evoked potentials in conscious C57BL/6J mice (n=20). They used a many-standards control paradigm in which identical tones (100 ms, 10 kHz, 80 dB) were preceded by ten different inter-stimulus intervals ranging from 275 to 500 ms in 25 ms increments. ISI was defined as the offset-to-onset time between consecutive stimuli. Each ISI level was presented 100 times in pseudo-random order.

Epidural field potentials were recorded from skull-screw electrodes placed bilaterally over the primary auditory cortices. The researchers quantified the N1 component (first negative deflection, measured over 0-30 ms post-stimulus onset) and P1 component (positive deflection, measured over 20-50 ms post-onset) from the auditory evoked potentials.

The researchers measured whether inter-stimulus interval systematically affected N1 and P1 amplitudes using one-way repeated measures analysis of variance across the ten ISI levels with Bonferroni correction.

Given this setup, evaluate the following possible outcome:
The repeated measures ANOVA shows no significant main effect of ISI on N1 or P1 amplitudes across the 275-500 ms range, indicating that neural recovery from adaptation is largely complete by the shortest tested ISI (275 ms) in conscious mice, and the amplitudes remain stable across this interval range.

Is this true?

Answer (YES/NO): NO